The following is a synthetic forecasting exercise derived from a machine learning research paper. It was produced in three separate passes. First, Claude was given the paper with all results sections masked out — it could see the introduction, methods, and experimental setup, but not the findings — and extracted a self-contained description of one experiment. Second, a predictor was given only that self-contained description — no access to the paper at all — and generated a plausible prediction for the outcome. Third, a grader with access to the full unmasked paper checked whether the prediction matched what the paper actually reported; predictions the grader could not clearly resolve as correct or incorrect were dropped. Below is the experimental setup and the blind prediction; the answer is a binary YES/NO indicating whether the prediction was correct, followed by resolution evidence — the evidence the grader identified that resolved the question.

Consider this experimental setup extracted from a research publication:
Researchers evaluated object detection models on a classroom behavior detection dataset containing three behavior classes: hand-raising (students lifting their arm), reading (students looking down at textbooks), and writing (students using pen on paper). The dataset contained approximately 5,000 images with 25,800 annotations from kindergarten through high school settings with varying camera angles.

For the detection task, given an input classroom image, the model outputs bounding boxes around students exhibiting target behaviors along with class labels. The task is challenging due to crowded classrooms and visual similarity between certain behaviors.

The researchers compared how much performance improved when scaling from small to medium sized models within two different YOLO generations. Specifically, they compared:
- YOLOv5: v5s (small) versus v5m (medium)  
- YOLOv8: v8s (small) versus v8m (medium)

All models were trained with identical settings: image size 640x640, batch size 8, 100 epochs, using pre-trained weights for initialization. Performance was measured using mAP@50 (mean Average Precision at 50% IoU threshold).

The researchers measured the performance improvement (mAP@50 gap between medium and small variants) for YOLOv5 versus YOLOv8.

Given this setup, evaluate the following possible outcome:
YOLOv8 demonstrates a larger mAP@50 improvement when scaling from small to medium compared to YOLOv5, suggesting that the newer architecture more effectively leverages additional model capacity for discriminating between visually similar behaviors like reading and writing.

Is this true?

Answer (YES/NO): YES